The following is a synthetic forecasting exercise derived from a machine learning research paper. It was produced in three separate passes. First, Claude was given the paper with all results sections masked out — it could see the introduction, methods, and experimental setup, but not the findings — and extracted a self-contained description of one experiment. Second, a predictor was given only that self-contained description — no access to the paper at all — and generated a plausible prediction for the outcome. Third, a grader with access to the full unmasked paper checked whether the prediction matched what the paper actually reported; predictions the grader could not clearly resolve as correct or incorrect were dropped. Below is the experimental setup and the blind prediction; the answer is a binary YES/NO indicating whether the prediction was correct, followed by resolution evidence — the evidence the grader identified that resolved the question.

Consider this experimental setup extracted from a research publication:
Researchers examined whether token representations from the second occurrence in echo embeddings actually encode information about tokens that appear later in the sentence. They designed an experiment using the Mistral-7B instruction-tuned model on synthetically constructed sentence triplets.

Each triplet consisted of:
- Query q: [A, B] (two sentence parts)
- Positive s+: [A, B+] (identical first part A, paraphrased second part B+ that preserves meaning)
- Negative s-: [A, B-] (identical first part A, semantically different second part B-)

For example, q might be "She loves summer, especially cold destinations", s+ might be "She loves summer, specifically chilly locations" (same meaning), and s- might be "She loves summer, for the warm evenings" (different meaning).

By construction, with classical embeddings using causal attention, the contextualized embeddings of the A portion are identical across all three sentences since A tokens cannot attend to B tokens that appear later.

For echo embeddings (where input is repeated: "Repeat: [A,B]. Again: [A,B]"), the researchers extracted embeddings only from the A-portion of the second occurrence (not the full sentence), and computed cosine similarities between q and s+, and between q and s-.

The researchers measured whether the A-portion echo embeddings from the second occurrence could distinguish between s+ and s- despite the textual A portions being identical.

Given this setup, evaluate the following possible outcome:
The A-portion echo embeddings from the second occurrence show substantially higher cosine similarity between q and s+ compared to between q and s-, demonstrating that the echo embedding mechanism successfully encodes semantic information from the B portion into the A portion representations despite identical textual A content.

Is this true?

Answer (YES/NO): YES